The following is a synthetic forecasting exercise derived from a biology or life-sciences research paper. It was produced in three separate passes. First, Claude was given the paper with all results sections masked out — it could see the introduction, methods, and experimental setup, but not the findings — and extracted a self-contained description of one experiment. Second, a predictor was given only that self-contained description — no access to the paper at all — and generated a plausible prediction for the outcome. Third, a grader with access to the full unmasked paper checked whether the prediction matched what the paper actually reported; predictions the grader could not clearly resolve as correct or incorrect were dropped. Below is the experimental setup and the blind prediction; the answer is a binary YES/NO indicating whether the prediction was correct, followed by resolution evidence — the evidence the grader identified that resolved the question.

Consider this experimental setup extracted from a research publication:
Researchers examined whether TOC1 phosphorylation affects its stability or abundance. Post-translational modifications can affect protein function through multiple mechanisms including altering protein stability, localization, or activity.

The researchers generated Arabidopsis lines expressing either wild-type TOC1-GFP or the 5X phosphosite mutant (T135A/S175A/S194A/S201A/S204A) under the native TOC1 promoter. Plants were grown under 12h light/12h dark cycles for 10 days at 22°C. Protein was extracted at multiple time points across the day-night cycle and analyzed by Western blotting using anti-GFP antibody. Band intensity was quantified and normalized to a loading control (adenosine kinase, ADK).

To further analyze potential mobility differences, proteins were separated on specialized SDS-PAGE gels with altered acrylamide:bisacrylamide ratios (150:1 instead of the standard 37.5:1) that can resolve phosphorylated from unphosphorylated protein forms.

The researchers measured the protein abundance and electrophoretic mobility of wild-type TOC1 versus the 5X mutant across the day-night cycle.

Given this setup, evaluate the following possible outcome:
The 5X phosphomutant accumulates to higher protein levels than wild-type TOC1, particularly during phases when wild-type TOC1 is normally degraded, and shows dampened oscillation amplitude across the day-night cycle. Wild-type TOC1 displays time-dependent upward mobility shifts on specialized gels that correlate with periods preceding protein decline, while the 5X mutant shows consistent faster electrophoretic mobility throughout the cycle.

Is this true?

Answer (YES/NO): NO